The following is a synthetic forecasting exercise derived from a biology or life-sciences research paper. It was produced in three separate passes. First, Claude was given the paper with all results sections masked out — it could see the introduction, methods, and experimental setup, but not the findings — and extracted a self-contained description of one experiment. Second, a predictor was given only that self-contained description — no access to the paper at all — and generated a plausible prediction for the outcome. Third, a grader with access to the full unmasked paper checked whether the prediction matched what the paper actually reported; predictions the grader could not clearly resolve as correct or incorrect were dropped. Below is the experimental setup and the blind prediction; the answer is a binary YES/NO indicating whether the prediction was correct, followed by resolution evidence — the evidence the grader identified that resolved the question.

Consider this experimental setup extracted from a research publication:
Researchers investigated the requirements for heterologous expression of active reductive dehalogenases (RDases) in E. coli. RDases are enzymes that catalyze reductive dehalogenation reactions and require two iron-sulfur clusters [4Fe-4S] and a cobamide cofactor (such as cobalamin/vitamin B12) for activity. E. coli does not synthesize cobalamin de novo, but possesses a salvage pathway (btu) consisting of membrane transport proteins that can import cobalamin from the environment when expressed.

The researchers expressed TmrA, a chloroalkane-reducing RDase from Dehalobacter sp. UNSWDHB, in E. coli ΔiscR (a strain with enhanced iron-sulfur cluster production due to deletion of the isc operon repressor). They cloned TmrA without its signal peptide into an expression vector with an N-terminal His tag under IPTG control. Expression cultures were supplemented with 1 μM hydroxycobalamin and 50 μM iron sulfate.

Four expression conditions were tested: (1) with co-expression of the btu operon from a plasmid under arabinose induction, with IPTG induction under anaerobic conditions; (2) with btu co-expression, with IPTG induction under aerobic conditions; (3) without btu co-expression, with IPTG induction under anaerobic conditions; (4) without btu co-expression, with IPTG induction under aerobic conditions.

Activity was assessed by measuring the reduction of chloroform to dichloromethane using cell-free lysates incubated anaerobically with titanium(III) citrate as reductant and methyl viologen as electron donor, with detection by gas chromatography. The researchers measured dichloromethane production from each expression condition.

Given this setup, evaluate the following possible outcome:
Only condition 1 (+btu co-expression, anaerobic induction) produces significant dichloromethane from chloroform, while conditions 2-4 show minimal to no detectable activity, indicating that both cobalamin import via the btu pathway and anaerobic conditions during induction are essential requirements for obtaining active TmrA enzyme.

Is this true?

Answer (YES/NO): YES